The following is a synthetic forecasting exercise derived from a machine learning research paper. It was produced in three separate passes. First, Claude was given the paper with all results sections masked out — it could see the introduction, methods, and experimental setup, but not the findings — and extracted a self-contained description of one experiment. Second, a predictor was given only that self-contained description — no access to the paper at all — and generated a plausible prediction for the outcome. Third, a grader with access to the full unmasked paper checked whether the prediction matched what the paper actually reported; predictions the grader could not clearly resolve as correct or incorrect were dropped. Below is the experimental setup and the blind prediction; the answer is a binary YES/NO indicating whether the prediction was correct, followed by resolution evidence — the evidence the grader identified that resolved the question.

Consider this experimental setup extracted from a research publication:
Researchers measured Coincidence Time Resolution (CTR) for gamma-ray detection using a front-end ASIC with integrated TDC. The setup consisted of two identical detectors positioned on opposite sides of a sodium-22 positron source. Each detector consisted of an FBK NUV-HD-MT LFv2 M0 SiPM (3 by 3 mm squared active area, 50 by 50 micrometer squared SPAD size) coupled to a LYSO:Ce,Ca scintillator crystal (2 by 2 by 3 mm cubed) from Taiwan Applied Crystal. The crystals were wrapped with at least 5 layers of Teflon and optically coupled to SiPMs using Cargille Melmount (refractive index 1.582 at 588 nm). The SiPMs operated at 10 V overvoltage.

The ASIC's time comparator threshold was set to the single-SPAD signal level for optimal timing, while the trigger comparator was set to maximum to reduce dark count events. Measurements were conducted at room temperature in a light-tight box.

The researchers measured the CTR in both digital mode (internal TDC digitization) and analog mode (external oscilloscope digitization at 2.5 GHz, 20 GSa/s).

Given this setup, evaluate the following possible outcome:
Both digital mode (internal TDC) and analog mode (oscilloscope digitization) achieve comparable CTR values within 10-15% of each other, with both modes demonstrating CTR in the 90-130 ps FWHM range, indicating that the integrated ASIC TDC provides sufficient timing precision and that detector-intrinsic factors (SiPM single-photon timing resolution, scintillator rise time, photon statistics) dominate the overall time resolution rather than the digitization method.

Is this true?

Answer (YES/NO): NO